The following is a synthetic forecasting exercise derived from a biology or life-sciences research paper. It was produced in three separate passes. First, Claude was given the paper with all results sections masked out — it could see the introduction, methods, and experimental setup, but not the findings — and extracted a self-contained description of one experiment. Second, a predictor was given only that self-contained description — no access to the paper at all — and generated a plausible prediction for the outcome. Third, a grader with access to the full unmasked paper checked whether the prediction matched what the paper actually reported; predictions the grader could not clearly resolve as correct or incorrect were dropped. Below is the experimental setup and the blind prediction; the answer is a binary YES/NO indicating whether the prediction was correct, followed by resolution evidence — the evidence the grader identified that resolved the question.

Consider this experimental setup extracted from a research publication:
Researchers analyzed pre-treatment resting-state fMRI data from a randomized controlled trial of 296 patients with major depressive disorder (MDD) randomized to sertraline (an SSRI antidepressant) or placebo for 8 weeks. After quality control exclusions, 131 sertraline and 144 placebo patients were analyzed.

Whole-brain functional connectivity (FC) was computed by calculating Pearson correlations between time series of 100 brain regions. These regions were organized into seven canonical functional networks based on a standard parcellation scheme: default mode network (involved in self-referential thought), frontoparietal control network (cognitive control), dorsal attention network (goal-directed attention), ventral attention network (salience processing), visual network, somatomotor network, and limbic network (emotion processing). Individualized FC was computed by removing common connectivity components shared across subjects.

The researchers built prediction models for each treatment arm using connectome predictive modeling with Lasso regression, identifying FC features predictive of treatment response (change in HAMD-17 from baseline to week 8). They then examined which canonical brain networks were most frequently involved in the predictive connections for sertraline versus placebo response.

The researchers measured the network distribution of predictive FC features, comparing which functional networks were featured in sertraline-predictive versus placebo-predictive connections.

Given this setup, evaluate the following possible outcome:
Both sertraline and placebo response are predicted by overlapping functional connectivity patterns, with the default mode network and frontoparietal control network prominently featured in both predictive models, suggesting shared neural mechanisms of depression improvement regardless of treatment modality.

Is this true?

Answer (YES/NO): NO